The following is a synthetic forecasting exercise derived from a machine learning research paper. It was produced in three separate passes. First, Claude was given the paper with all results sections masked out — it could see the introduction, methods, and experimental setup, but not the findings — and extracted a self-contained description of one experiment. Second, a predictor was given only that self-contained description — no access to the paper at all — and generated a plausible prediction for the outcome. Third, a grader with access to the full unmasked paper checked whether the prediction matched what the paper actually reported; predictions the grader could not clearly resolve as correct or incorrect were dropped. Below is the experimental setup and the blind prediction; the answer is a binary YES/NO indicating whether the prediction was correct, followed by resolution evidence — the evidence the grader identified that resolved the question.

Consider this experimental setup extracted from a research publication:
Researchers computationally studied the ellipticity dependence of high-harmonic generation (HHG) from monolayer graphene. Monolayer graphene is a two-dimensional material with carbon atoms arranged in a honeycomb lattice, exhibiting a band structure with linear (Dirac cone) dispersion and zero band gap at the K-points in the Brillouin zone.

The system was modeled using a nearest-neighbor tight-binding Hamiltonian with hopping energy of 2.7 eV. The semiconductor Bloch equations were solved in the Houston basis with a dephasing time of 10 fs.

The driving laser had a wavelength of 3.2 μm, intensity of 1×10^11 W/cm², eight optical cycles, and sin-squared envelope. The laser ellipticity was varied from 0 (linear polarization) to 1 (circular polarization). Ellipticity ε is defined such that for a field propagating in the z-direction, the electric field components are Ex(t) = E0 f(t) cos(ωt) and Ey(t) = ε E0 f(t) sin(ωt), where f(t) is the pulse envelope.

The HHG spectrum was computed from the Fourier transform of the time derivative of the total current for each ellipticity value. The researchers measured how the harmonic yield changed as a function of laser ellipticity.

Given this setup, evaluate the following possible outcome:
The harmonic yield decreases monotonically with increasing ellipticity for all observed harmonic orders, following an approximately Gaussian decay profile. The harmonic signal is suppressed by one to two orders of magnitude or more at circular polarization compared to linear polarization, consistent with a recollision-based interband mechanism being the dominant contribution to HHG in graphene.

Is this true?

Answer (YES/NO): NO